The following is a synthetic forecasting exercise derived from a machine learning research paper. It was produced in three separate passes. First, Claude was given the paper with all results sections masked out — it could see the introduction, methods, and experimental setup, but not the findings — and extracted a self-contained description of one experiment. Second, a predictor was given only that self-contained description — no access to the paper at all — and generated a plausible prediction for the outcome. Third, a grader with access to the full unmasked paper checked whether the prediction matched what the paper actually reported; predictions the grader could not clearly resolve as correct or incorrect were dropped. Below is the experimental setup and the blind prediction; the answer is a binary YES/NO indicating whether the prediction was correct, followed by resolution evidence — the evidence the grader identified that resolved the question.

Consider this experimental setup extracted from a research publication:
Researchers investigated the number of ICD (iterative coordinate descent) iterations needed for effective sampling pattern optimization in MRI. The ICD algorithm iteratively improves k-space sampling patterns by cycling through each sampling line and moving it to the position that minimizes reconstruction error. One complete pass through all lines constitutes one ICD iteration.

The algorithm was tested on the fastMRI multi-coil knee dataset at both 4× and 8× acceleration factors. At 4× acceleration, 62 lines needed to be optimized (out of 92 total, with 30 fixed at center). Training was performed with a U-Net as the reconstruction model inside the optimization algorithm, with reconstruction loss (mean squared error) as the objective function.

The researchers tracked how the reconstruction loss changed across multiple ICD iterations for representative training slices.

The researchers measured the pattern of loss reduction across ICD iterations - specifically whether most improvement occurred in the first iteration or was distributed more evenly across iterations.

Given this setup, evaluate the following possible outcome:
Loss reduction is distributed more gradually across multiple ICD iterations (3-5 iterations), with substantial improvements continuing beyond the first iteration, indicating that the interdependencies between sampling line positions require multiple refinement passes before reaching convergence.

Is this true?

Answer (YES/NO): NO